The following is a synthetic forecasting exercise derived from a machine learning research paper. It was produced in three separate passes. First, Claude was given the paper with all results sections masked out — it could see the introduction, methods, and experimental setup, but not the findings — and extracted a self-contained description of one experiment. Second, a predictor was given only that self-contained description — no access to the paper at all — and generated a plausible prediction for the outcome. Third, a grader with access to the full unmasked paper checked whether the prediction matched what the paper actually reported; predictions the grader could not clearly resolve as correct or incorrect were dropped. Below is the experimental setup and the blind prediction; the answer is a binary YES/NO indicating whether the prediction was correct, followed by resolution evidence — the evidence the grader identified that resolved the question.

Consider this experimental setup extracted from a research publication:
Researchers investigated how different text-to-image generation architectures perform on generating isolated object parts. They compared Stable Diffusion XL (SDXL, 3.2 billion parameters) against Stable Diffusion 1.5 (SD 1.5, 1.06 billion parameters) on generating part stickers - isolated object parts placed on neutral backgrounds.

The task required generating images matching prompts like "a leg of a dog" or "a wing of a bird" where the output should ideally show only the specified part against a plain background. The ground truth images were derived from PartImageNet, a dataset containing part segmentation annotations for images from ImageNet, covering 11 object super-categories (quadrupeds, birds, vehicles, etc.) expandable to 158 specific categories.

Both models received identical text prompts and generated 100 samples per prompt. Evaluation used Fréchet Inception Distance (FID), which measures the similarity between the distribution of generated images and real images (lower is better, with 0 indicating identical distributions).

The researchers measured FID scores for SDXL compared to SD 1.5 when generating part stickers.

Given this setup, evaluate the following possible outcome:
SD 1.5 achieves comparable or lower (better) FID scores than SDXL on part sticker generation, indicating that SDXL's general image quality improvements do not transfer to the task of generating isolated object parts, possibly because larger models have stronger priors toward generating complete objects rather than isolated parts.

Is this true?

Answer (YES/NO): NO